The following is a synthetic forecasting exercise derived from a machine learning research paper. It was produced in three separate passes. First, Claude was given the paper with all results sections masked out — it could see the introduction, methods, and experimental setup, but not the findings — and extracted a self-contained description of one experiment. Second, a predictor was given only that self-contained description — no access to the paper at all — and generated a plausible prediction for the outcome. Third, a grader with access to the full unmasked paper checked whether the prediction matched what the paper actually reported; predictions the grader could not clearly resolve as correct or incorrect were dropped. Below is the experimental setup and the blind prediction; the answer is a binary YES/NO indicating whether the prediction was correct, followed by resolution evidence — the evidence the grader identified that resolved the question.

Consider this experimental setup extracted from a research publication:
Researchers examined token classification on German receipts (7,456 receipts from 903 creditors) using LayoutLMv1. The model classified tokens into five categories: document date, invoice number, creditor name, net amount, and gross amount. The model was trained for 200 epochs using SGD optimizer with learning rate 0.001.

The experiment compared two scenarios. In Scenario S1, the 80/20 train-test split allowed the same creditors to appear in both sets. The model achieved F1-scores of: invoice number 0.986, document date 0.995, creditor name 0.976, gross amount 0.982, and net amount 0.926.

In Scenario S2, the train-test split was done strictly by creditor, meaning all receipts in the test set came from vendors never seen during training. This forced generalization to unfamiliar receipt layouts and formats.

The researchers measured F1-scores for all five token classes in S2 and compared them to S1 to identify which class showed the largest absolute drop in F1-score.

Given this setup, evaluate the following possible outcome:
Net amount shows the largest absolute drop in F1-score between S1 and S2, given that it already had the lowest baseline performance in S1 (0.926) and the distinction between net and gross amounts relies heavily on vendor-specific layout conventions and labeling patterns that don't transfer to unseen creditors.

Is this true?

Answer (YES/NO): NO